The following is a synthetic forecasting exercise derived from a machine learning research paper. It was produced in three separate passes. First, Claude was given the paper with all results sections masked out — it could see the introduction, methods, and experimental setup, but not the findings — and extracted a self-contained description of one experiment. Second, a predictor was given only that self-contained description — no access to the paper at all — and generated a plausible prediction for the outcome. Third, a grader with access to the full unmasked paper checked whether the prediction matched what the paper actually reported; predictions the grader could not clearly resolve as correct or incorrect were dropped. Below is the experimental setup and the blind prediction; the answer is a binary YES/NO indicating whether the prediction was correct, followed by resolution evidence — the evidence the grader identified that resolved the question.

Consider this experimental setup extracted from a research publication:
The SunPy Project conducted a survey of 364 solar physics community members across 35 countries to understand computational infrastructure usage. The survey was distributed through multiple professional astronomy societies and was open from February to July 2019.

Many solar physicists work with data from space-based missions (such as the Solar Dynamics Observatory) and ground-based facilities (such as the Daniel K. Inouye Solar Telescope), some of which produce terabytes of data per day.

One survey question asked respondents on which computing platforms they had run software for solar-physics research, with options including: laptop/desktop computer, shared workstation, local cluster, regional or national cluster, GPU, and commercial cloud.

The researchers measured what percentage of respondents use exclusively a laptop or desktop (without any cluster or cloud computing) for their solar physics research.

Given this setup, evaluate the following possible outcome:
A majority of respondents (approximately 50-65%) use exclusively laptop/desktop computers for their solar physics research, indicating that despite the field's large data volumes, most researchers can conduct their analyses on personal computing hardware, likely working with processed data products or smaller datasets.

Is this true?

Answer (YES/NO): NO